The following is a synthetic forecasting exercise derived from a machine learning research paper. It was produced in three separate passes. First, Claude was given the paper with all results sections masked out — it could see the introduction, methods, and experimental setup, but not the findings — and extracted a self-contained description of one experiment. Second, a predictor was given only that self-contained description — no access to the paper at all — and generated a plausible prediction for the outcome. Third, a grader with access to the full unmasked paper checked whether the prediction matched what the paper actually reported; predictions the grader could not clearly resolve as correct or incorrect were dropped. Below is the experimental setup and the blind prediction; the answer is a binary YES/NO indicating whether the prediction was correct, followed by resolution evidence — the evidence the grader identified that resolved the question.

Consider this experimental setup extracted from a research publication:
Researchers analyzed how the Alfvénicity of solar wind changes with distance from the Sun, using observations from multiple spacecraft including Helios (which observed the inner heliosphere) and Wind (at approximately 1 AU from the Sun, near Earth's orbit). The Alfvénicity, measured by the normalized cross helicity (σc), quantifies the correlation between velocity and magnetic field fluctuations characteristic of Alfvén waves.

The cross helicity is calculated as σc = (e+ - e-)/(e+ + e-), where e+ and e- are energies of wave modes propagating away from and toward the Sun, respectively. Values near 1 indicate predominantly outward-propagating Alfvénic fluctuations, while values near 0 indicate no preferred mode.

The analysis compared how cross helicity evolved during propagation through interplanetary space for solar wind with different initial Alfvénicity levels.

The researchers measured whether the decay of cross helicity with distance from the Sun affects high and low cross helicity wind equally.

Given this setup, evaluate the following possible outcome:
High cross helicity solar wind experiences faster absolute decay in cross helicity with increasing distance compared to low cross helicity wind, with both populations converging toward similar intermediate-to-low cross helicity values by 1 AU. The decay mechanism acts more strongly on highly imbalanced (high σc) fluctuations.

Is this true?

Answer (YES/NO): NO